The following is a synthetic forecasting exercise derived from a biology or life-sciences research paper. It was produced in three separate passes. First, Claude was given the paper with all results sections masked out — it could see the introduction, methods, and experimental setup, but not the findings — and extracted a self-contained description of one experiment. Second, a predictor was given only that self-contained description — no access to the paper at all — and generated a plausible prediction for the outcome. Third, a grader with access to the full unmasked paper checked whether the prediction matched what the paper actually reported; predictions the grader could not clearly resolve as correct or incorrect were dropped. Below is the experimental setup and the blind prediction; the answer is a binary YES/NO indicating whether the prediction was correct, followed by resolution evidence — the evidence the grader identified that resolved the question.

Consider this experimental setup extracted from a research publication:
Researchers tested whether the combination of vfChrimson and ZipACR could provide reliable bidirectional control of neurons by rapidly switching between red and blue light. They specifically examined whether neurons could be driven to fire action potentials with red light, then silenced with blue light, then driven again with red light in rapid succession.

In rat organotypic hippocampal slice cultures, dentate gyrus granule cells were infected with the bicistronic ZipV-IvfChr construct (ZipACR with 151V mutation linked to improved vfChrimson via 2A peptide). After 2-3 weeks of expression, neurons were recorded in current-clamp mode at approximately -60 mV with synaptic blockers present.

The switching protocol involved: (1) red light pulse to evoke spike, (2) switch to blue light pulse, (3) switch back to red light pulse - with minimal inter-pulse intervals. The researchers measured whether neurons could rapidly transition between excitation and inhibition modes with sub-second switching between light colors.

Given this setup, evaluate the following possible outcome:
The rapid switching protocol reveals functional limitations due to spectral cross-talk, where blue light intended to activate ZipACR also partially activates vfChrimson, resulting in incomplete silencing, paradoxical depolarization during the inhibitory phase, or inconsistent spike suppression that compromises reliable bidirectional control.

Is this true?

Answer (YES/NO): NO